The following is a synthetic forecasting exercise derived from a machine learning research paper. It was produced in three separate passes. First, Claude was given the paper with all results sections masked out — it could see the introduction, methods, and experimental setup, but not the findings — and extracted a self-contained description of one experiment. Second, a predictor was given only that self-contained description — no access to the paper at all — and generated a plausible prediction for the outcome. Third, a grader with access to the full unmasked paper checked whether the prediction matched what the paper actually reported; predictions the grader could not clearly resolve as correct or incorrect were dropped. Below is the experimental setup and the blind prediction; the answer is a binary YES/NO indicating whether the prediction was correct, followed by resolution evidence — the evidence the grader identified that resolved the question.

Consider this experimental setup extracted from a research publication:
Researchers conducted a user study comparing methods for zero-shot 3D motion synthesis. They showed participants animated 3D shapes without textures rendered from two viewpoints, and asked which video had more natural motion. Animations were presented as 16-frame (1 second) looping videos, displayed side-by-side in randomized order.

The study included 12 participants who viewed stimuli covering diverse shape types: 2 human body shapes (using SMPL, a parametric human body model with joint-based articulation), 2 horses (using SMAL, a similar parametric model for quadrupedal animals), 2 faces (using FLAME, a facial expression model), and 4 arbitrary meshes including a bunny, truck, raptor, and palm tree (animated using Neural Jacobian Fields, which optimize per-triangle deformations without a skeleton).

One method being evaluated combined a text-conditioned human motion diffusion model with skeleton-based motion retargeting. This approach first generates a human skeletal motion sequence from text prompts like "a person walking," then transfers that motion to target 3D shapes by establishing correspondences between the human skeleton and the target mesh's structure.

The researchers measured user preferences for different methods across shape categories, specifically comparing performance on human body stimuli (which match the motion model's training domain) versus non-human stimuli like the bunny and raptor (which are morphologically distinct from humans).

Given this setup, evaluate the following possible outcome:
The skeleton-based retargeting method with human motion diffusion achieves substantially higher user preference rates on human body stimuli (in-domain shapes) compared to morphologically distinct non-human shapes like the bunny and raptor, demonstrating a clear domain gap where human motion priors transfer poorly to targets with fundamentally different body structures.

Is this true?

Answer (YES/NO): YES